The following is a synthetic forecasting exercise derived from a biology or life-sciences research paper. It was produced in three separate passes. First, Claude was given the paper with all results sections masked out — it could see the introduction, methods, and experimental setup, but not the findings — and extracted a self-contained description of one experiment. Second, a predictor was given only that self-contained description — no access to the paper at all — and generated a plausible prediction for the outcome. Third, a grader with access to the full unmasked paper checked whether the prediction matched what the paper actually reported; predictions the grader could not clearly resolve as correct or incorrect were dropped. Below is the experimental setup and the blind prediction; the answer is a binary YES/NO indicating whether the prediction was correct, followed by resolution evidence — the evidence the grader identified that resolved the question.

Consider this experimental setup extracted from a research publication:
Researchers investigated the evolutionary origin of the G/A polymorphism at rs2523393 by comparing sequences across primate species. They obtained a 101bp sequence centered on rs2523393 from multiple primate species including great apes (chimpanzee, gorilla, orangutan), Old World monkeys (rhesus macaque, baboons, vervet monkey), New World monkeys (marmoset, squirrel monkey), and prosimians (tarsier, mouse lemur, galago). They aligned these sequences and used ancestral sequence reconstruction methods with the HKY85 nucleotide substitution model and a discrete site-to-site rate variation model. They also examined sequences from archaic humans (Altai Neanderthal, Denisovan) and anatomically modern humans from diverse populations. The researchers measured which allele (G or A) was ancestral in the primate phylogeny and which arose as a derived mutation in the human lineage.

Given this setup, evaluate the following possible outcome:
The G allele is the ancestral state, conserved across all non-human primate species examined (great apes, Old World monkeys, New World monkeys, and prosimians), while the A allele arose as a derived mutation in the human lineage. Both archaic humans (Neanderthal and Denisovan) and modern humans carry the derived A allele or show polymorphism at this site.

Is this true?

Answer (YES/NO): YES